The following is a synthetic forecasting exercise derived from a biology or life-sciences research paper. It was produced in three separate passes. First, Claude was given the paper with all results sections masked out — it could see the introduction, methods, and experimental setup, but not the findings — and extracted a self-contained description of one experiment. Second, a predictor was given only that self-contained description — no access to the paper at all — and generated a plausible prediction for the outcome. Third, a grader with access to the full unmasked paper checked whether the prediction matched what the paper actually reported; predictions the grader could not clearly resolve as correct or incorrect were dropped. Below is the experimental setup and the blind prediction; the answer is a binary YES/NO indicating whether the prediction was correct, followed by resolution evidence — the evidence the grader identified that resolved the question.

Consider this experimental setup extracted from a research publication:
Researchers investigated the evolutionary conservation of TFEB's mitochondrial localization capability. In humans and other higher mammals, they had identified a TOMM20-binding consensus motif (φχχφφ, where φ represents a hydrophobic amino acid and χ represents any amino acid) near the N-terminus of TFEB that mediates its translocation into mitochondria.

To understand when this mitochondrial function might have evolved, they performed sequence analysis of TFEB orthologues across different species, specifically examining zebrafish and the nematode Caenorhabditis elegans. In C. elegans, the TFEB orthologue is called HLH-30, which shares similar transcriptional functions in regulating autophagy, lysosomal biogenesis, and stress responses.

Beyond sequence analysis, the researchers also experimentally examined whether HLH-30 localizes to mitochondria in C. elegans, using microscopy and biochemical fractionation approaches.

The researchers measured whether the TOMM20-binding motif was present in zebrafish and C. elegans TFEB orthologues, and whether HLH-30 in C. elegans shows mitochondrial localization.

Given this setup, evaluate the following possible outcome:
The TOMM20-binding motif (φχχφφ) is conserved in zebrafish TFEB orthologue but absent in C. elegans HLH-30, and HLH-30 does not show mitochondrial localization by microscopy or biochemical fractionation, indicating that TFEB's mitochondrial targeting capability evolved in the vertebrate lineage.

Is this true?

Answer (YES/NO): NO